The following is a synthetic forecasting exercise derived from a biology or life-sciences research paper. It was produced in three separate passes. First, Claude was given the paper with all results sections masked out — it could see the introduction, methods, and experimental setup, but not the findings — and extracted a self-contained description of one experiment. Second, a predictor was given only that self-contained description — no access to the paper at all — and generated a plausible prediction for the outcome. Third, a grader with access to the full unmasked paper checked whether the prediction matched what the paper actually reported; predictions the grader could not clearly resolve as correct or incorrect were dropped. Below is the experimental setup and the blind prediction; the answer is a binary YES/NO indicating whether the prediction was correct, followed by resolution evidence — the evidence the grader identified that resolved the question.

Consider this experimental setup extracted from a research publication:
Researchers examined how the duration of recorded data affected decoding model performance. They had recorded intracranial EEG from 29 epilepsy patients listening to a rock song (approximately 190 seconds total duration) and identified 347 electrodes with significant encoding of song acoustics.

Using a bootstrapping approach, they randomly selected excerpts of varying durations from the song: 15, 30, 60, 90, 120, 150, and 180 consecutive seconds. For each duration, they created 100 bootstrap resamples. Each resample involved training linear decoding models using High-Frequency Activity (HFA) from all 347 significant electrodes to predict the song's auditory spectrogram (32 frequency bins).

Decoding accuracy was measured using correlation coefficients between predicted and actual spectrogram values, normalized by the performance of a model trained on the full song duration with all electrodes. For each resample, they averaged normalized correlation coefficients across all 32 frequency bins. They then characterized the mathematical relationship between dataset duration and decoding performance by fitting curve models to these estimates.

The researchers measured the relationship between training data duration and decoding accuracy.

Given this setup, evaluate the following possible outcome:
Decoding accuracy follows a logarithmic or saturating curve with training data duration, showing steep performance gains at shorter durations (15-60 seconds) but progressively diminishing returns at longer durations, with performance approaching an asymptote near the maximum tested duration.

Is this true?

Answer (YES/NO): YES